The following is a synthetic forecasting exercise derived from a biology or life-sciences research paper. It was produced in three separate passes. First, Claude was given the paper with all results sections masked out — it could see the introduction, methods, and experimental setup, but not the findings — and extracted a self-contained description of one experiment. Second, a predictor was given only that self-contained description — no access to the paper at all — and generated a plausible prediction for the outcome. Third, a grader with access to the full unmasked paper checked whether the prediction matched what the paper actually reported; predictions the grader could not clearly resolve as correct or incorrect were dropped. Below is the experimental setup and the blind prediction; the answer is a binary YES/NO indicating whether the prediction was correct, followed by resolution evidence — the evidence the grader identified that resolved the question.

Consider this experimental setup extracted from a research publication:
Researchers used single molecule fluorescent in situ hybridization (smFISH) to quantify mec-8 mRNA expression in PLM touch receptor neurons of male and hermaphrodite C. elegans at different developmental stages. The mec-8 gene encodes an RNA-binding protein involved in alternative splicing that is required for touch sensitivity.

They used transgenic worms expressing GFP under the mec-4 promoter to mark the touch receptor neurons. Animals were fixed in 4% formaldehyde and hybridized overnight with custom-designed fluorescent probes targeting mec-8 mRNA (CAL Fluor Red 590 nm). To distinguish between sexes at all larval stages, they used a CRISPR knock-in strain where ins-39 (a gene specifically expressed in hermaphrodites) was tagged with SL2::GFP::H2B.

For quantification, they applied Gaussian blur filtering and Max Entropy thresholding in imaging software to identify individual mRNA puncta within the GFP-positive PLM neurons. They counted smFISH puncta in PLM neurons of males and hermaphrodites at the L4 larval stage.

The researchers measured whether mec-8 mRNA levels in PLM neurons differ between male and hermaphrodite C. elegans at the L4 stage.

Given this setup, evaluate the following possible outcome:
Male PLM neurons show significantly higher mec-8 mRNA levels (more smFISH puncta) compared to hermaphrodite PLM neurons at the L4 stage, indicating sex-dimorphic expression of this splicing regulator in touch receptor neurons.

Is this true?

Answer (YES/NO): NO